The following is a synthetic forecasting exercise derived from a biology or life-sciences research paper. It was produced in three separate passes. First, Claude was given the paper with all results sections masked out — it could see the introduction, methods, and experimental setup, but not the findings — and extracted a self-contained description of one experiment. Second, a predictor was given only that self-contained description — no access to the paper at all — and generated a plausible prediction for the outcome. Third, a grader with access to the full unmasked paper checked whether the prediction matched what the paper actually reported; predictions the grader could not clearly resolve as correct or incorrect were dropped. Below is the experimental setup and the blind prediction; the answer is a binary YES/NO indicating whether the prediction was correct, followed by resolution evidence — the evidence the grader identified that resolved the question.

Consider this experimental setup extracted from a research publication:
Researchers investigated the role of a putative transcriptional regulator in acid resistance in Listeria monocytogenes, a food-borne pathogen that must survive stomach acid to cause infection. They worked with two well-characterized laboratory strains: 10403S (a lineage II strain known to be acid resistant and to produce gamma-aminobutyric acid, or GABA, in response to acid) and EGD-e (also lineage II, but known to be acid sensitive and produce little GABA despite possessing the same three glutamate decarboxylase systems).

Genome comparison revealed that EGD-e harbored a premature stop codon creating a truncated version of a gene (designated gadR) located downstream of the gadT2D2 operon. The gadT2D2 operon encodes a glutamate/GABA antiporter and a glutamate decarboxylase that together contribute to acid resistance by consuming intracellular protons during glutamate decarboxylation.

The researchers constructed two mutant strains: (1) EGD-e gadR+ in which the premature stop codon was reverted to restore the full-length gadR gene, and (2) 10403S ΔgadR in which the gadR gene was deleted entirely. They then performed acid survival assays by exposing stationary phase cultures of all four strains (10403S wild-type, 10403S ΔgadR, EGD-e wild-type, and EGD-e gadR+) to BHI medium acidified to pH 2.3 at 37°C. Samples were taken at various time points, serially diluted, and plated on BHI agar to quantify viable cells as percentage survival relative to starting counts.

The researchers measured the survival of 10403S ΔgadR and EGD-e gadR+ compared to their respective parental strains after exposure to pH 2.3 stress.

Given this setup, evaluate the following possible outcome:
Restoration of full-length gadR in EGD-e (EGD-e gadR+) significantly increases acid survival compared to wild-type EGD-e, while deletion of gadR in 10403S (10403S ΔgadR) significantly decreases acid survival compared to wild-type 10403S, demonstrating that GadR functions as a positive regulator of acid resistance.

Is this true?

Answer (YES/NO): YES